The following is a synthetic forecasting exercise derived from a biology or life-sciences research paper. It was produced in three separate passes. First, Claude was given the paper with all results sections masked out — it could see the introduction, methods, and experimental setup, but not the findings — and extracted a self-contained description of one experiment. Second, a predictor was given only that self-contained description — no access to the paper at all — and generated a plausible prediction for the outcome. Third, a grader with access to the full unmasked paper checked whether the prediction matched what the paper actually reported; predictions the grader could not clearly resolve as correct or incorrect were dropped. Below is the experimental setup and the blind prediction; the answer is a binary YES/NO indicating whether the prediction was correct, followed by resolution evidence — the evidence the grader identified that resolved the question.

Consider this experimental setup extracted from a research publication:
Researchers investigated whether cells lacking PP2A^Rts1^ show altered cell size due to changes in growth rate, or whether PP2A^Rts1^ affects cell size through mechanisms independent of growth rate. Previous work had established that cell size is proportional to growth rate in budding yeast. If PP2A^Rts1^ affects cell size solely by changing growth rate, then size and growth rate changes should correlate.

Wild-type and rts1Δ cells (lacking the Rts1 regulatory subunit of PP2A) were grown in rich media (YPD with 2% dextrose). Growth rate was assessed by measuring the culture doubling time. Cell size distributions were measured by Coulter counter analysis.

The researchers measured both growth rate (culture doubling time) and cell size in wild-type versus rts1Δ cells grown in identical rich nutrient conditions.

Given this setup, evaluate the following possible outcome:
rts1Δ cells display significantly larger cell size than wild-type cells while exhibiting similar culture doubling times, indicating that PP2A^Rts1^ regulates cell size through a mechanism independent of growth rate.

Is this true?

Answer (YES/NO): NO